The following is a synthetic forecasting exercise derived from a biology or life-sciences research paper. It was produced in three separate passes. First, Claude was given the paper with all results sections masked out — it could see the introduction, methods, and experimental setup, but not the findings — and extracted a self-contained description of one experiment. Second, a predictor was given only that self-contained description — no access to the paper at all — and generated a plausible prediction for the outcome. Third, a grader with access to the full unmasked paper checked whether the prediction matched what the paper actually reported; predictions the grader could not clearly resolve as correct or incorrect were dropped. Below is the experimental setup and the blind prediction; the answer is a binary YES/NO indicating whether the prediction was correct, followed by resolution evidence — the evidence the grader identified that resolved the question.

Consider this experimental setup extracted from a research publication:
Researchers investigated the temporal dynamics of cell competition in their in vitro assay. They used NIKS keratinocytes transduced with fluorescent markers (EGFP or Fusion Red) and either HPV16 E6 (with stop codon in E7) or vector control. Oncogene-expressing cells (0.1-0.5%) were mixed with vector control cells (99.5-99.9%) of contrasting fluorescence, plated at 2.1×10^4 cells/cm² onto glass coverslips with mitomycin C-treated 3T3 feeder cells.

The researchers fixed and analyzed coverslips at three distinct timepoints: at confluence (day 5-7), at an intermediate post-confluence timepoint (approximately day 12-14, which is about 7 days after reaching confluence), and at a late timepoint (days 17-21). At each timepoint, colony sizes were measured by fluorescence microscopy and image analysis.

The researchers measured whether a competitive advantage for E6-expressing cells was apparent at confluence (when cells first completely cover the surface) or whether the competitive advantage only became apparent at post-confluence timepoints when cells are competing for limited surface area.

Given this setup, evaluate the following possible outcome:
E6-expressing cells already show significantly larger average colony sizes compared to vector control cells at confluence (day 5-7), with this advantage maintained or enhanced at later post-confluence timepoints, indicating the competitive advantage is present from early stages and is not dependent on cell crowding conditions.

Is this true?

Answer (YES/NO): NO